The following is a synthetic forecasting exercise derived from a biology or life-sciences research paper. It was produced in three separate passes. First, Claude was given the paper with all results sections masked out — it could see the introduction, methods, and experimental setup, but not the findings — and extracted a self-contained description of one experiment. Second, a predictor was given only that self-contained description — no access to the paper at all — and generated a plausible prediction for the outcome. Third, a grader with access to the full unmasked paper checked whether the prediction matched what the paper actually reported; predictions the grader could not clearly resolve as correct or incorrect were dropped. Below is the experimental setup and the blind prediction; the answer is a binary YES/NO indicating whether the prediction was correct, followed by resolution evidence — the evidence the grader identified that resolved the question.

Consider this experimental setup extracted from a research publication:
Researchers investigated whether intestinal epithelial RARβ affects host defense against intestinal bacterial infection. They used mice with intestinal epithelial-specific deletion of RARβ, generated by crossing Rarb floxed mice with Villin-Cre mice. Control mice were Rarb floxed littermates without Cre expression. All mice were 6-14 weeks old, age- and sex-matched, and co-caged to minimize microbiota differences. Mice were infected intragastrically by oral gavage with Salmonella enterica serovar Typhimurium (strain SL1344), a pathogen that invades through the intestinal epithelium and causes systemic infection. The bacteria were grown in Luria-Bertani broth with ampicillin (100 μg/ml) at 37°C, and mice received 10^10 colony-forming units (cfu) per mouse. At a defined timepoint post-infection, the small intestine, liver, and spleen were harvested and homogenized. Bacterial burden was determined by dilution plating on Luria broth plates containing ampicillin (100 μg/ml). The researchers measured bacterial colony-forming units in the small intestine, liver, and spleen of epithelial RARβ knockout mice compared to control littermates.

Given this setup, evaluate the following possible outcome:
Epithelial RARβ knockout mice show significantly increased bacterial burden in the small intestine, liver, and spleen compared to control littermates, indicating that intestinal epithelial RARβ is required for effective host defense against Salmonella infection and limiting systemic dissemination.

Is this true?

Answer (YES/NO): YES